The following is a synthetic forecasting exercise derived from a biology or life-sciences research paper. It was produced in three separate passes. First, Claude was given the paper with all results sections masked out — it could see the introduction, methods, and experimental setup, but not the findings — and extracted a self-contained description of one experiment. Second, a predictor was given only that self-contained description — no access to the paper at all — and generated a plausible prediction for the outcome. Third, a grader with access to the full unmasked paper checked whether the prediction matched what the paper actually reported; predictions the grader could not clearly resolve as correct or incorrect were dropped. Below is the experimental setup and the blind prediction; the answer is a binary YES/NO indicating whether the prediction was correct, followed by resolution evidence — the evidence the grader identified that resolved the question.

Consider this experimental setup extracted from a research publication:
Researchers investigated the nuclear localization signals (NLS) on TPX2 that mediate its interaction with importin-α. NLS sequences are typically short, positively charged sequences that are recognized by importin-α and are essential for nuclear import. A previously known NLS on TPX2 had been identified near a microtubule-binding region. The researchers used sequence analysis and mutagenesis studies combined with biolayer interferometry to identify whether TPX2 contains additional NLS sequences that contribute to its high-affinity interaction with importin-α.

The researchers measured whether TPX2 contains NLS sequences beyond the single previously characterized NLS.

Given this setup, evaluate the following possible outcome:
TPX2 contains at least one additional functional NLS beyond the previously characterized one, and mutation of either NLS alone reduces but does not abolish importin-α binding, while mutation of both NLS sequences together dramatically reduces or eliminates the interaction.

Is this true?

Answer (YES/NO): NO